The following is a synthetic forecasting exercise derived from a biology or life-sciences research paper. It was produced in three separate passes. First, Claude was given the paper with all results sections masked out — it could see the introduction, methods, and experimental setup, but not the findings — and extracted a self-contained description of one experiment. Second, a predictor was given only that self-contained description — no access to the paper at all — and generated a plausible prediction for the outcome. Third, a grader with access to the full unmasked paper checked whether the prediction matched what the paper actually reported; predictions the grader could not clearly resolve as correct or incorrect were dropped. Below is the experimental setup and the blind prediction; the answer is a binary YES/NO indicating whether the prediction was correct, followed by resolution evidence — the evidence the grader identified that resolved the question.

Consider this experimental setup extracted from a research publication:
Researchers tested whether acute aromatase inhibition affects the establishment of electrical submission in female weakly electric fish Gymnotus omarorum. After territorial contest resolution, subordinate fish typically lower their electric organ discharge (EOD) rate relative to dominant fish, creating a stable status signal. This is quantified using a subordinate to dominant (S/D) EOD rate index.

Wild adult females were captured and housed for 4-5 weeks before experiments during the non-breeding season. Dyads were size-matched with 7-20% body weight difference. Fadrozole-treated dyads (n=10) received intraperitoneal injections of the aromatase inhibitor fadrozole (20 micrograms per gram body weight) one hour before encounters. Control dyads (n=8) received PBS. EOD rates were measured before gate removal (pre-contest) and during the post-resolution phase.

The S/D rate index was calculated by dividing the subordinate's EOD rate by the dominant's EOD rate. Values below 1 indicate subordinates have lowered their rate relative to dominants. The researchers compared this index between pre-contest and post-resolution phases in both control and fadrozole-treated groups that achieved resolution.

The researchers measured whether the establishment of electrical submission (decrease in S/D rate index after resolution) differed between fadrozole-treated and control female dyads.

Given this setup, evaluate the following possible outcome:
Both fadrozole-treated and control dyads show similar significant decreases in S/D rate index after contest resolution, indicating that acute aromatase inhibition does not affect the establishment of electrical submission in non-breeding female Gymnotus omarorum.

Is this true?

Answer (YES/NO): NO